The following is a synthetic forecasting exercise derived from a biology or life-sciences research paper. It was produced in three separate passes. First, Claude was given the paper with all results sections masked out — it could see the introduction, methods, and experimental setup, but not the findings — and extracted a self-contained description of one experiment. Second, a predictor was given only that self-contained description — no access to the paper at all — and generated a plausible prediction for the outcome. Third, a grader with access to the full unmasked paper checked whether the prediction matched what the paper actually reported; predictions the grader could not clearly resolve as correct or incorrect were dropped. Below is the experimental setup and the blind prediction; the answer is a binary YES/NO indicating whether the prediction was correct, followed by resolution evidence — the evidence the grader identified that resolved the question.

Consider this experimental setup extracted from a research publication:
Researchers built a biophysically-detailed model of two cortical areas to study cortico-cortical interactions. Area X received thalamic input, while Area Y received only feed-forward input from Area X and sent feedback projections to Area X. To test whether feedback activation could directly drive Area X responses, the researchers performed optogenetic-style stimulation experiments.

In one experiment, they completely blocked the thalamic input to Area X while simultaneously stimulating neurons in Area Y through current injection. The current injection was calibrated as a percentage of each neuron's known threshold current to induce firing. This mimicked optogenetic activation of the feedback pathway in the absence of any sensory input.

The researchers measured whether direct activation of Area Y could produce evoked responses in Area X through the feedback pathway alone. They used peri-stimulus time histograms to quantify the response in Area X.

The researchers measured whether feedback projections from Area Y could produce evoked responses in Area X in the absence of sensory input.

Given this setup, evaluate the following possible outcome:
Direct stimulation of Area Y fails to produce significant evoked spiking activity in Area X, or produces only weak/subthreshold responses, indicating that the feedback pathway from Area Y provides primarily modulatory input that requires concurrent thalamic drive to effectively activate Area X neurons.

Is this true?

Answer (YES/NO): NO